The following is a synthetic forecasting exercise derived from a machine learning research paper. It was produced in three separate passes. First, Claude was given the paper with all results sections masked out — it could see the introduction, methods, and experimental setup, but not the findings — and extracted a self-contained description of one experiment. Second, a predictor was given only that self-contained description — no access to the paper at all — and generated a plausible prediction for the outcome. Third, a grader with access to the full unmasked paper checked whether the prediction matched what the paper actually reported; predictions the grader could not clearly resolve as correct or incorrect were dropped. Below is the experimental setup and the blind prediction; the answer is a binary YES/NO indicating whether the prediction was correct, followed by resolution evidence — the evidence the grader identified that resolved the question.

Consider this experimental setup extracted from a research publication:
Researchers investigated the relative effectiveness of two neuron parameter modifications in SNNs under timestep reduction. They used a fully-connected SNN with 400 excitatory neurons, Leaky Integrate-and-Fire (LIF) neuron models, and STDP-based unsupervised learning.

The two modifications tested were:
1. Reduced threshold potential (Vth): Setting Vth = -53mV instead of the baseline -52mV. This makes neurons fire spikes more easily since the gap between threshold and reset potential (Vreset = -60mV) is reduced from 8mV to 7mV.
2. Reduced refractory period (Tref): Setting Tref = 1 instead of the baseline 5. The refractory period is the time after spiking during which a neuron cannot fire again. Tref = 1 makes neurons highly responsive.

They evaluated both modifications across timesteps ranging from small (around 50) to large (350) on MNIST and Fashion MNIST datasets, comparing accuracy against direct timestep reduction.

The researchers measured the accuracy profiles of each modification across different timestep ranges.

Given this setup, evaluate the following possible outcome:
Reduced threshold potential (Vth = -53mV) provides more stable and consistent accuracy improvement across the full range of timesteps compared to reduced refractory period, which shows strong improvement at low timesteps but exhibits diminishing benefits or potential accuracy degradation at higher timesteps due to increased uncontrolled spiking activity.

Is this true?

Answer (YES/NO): NO